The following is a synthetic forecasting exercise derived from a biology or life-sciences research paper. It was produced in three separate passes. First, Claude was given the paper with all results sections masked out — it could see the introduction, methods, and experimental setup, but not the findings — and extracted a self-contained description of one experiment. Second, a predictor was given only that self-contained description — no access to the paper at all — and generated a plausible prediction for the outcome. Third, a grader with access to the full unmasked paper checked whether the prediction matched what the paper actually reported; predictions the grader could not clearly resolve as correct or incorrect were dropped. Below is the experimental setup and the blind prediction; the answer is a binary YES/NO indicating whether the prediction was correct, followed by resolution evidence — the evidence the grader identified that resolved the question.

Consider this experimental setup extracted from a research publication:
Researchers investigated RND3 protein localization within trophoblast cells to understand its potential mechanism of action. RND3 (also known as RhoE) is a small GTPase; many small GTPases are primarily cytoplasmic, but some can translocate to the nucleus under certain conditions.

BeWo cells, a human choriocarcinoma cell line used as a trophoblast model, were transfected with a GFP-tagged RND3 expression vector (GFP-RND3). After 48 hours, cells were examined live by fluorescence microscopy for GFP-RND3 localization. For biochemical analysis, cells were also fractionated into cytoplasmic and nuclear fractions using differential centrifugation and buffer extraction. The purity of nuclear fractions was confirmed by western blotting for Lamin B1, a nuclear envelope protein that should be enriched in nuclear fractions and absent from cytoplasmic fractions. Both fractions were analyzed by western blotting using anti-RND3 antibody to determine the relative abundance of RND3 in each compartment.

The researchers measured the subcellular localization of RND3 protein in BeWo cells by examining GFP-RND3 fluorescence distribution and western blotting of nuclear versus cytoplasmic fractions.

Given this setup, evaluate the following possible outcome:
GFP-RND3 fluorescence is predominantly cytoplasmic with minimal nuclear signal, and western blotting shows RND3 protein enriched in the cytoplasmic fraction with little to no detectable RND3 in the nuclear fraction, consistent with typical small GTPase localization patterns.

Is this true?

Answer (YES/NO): NO